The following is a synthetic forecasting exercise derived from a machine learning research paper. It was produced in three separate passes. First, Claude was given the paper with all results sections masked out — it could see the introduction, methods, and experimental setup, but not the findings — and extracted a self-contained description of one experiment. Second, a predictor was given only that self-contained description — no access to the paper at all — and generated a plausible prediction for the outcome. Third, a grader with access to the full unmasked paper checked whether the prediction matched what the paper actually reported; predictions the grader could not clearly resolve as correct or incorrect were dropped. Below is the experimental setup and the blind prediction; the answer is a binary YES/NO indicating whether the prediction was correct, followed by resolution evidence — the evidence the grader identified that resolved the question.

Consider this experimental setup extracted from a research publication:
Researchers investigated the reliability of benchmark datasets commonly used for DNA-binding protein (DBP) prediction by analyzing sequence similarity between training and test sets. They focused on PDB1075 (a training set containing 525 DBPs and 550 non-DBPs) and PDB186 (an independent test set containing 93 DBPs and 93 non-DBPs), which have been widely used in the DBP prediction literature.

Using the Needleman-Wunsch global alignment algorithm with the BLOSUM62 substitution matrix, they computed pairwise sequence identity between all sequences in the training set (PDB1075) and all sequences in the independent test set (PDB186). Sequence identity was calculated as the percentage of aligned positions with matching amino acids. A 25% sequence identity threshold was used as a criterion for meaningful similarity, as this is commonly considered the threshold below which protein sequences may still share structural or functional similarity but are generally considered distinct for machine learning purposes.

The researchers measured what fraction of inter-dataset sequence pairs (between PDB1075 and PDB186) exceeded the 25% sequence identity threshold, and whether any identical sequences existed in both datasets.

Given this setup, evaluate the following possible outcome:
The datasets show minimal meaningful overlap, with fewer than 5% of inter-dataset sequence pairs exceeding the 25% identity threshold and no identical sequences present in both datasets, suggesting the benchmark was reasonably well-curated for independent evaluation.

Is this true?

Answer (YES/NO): NO